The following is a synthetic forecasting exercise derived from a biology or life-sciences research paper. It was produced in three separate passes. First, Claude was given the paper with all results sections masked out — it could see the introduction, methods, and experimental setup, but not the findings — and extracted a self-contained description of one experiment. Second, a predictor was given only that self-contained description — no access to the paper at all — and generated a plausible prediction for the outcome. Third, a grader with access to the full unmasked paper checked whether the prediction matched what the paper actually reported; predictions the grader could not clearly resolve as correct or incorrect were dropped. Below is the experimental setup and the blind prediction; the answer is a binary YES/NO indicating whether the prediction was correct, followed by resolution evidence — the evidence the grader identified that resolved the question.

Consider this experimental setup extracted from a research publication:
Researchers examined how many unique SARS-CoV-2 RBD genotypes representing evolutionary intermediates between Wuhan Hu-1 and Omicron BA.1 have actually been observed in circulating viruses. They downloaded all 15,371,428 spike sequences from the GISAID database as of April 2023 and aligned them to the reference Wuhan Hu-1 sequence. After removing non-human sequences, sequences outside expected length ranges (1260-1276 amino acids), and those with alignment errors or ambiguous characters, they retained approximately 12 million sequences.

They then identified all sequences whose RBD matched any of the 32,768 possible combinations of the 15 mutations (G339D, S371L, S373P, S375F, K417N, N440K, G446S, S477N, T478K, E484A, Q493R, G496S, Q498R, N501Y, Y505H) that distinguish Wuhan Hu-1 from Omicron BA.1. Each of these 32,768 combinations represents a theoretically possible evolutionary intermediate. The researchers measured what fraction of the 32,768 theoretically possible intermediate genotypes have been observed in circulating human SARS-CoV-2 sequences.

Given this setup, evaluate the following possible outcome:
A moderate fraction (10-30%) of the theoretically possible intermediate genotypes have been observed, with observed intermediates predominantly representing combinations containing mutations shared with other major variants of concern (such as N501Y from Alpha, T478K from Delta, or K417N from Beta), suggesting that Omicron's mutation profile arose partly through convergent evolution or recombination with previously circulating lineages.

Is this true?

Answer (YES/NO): NO